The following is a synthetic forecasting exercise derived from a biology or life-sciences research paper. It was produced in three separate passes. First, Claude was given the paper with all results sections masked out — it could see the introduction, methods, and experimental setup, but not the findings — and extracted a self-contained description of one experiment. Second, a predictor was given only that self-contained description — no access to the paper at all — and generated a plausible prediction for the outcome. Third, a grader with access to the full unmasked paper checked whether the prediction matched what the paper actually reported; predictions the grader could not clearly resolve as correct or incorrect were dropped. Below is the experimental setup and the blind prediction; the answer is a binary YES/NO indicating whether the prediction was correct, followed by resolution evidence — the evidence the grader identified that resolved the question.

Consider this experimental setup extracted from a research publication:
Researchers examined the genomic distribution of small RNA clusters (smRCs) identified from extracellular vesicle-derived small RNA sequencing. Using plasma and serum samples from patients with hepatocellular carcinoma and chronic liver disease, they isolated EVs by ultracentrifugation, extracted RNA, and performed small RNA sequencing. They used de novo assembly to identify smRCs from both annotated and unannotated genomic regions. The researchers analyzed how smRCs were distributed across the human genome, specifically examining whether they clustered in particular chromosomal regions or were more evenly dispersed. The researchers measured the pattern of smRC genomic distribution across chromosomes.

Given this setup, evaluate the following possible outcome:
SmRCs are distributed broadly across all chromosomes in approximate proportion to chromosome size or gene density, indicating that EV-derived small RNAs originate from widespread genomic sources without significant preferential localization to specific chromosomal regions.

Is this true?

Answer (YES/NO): YES